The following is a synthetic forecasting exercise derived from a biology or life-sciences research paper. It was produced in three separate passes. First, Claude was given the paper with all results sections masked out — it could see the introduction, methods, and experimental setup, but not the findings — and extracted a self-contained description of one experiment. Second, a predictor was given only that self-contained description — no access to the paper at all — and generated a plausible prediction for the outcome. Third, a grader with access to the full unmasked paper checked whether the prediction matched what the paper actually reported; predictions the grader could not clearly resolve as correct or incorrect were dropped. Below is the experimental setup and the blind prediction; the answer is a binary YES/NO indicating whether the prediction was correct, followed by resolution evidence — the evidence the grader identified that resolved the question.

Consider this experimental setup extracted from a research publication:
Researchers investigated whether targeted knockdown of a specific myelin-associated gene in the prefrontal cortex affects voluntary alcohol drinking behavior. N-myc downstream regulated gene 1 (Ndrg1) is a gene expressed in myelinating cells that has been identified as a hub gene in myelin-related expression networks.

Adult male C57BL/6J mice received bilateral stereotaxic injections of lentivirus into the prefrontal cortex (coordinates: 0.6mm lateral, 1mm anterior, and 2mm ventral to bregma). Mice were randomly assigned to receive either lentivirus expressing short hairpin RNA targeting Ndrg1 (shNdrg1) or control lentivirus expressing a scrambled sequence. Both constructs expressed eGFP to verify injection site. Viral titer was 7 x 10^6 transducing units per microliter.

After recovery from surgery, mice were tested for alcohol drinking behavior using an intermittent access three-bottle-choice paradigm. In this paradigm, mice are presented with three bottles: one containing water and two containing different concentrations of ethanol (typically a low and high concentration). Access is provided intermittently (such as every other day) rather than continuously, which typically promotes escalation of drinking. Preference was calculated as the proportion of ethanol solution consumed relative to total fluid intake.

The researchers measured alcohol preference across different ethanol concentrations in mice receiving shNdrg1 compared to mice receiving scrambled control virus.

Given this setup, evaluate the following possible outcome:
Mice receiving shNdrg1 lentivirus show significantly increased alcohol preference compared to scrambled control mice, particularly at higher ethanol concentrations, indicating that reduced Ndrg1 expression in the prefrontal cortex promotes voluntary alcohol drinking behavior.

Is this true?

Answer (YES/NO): NO